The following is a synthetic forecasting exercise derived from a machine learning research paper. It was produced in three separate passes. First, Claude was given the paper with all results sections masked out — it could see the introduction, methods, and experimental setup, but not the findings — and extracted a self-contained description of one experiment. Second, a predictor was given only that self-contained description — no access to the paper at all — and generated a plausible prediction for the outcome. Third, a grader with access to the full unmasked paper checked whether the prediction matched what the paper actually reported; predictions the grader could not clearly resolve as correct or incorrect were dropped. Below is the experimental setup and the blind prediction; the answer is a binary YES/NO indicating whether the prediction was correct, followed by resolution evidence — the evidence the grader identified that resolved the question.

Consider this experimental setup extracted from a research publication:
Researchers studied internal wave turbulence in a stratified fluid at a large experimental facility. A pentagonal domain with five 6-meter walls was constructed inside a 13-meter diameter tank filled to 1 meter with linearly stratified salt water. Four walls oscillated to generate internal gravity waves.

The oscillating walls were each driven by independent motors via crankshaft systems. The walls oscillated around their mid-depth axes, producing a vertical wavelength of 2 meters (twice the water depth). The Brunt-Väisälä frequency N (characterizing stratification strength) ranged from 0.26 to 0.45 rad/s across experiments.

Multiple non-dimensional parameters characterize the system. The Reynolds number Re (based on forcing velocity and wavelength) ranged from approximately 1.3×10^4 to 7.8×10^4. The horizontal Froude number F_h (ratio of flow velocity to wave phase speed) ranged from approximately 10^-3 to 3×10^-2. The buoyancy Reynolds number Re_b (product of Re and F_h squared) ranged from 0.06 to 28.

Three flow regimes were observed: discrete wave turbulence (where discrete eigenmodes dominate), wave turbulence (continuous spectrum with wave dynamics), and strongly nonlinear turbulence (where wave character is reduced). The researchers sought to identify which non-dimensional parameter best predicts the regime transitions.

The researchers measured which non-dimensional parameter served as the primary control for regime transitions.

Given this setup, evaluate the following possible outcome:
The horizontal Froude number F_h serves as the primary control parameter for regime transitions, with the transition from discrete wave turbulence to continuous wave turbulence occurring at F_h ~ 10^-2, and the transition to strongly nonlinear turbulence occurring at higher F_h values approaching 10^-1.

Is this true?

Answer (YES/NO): NO